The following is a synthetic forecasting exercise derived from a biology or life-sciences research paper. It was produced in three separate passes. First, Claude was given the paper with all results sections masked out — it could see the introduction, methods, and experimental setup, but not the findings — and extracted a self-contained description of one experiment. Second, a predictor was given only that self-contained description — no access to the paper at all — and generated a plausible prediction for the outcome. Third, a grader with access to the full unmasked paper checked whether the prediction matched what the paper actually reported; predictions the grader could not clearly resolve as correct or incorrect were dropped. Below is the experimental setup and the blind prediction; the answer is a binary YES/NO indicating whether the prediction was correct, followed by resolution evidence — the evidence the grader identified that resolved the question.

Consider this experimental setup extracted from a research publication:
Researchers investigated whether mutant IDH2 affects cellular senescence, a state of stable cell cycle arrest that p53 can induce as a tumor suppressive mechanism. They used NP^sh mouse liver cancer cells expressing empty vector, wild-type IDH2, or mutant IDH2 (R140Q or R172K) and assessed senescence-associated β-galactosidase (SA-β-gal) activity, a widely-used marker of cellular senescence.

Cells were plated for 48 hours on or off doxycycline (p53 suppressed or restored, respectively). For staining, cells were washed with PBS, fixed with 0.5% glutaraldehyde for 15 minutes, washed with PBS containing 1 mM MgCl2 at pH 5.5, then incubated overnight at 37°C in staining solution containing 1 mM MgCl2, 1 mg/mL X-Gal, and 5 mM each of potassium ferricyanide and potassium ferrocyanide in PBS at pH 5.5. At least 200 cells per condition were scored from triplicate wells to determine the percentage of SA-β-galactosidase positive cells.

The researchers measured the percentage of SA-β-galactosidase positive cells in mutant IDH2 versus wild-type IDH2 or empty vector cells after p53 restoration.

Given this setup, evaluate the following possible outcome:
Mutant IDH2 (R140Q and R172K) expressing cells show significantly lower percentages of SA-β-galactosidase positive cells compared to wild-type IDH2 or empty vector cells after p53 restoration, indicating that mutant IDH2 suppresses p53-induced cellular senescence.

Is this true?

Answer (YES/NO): NO